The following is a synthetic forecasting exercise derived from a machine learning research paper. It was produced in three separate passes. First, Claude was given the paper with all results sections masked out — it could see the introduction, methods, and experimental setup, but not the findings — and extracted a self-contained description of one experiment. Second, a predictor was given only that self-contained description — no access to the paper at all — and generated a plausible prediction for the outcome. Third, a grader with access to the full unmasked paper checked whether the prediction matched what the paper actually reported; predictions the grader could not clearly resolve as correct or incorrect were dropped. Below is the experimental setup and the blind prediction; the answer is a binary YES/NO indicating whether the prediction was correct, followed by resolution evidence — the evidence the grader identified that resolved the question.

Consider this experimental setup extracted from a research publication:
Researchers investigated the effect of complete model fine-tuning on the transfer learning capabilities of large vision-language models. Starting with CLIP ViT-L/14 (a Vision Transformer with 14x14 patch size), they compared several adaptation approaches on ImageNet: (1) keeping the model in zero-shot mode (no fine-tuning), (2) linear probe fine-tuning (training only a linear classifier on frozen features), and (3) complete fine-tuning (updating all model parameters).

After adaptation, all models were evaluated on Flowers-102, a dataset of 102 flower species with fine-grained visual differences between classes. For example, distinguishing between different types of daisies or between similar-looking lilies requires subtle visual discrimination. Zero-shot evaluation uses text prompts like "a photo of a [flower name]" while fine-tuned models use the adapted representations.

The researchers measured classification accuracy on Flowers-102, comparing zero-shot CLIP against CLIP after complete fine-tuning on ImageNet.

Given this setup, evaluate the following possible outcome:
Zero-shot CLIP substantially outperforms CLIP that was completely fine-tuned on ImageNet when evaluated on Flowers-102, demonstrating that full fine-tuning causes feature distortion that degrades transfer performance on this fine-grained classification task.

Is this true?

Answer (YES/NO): NO